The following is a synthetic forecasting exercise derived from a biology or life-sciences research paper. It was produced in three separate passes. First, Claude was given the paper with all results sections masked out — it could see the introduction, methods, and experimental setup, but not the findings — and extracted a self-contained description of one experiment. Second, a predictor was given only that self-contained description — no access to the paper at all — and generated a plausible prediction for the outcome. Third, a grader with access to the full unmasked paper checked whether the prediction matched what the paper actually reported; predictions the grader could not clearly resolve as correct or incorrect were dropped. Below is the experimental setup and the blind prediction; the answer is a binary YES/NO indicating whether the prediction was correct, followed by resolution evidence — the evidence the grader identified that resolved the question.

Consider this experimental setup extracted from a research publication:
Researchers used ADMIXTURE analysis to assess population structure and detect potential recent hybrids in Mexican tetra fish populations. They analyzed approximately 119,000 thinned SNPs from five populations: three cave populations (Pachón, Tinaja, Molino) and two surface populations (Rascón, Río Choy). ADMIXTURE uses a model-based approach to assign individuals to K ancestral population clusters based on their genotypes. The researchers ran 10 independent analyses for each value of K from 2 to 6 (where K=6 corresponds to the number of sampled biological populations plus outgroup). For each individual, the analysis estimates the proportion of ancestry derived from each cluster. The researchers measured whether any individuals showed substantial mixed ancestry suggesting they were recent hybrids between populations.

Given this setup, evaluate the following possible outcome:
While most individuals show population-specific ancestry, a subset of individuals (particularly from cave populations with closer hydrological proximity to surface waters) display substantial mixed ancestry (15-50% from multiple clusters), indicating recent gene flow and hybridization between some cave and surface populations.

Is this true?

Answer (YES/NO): NO